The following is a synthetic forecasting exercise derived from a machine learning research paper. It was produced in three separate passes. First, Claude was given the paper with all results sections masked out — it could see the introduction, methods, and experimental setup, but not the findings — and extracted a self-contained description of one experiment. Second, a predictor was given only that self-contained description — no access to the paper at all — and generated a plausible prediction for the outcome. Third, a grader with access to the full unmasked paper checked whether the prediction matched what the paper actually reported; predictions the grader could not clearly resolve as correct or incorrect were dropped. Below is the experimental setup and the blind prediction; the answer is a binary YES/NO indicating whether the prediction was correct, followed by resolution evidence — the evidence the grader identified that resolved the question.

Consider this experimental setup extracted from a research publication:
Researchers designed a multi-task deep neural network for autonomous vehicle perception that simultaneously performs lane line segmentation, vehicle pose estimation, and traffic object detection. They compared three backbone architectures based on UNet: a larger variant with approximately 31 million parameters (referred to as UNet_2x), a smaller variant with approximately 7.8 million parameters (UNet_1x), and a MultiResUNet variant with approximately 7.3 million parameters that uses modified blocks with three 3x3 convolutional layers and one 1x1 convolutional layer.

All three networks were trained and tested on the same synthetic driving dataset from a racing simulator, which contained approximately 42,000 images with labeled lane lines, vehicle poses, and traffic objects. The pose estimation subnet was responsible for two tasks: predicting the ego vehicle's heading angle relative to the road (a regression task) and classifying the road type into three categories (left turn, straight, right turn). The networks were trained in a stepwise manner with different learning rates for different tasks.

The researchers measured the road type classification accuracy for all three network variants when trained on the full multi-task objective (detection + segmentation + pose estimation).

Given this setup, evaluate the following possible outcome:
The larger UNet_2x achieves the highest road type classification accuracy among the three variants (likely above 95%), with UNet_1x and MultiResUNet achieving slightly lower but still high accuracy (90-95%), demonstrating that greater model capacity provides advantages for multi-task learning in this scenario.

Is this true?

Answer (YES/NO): NO